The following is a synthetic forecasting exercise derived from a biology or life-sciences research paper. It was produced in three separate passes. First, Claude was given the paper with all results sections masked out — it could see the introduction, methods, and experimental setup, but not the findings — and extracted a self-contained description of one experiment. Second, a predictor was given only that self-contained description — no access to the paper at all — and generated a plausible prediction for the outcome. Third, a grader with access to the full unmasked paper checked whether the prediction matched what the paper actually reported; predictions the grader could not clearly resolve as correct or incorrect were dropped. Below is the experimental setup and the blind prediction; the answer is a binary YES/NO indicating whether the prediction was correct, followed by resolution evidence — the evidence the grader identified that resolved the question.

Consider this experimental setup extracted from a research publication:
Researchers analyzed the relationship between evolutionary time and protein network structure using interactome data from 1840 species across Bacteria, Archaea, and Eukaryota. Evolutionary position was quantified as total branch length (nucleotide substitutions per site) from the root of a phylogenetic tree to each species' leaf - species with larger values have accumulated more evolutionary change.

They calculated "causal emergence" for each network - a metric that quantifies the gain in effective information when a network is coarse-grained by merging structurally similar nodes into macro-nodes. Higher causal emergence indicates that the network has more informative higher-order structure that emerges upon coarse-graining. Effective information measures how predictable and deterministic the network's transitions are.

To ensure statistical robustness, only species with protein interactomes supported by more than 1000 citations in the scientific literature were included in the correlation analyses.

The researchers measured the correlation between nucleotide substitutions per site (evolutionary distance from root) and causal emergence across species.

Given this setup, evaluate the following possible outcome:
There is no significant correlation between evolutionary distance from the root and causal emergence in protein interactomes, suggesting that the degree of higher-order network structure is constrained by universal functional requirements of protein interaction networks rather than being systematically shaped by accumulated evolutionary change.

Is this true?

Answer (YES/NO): NO